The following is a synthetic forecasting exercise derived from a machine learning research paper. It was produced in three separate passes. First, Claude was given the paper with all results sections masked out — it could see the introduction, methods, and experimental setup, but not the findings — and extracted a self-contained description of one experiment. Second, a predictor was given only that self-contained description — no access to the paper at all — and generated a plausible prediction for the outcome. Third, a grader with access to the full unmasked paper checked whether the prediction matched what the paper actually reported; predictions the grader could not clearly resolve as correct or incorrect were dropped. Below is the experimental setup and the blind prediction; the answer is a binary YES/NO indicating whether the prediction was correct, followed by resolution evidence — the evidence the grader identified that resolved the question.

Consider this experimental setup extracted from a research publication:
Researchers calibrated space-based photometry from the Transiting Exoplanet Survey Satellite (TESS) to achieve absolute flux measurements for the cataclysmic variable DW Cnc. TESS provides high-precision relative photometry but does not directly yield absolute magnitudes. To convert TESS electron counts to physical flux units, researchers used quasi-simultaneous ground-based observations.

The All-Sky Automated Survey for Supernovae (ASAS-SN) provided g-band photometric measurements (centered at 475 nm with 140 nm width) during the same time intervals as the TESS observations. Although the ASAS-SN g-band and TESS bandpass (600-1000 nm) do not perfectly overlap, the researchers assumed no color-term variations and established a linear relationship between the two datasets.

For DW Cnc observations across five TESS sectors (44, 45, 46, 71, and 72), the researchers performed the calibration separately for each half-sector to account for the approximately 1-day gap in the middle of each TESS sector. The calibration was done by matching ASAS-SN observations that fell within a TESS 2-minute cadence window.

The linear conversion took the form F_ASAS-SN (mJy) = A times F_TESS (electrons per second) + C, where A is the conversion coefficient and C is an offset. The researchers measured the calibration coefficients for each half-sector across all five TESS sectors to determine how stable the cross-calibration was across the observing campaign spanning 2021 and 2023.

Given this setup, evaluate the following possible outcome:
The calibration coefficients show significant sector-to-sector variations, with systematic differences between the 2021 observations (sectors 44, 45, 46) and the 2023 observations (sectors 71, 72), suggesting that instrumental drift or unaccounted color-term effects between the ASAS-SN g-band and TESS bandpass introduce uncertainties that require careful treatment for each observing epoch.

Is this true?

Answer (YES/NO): NO